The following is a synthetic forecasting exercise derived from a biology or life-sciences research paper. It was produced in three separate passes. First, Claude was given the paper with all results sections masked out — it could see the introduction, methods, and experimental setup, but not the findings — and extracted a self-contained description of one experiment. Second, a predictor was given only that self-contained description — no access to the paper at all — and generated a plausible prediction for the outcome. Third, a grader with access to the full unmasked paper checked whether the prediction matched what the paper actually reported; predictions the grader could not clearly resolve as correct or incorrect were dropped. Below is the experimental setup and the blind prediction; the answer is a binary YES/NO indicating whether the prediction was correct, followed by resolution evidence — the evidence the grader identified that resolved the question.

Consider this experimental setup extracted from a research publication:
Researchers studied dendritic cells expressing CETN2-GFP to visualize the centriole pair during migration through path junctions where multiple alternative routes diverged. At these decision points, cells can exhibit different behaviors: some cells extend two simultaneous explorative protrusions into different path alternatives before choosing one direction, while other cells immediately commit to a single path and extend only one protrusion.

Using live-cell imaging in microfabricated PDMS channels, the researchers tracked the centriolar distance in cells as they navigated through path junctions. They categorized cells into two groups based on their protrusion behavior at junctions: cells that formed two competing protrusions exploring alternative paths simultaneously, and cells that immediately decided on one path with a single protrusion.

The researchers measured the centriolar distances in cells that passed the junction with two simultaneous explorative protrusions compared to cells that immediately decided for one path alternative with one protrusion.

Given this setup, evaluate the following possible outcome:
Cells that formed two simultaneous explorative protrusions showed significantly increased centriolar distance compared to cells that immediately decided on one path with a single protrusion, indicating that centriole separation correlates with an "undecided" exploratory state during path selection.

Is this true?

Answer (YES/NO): YES